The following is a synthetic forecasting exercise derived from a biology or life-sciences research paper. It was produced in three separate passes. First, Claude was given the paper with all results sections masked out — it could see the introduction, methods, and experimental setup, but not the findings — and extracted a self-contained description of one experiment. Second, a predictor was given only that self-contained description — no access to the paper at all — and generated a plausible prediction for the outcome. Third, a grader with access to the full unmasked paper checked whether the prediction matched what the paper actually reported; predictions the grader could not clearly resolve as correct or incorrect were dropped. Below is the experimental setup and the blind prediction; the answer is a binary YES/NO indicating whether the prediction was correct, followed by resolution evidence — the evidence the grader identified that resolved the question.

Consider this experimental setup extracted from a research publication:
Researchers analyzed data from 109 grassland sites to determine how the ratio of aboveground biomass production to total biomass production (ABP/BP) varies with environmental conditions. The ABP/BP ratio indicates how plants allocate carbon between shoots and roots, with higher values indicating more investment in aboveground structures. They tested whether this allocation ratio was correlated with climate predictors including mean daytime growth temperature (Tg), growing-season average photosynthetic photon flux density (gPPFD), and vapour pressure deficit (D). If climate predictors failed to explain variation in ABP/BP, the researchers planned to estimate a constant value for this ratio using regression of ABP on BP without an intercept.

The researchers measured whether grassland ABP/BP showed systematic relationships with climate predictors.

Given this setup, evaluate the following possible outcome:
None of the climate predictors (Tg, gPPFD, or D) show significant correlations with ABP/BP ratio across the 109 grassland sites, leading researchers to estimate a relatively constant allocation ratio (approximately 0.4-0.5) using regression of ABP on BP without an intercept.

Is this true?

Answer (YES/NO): YES